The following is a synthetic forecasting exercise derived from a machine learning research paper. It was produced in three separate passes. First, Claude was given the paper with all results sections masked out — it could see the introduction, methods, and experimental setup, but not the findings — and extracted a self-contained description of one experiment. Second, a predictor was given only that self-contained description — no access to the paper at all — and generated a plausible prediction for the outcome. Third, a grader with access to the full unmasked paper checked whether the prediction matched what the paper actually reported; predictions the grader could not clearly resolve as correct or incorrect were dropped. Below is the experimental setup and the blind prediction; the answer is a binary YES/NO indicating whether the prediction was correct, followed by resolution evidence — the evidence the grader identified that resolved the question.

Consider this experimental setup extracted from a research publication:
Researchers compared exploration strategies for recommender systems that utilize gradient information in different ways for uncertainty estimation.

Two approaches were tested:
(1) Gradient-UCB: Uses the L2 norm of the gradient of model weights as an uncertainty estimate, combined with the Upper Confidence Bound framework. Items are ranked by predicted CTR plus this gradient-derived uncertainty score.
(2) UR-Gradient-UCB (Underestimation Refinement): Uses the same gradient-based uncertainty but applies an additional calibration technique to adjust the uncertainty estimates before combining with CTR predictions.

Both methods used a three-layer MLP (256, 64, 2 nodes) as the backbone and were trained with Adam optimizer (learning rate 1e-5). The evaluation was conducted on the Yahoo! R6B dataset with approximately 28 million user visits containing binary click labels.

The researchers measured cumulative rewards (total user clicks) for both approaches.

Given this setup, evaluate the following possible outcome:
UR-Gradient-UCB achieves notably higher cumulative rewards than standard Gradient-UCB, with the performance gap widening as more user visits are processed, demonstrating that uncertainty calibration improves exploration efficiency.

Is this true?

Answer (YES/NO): NO